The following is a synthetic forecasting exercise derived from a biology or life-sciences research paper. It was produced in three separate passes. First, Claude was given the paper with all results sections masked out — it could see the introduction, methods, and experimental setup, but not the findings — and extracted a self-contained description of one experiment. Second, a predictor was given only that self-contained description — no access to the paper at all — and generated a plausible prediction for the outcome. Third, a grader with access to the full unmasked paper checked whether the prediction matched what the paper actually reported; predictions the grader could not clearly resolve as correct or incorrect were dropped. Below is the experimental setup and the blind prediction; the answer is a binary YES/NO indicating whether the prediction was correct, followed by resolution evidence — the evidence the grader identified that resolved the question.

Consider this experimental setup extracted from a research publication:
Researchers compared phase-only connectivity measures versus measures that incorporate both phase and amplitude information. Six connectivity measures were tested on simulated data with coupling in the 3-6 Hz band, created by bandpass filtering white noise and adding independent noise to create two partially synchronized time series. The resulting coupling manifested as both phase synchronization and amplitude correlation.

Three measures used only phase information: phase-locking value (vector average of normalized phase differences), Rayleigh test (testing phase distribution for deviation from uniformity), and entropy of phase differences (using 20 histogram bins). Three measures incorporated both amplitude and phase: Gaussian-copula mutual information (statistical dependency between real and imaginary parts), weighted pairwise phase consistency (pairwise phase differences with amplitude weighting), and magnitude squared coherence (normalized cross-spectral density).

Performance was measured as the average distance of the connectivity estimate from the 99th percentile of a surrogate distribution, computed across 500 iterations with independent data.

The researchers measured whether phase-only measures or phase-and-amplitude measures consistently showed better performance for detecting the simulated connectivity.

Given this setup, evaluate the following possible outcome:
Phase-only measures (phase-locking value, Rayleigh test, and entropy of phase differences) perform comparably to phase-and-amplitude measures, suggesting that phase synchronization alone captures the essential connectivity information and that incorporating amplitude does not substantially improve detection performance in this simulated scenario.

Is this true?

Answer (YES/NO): NO